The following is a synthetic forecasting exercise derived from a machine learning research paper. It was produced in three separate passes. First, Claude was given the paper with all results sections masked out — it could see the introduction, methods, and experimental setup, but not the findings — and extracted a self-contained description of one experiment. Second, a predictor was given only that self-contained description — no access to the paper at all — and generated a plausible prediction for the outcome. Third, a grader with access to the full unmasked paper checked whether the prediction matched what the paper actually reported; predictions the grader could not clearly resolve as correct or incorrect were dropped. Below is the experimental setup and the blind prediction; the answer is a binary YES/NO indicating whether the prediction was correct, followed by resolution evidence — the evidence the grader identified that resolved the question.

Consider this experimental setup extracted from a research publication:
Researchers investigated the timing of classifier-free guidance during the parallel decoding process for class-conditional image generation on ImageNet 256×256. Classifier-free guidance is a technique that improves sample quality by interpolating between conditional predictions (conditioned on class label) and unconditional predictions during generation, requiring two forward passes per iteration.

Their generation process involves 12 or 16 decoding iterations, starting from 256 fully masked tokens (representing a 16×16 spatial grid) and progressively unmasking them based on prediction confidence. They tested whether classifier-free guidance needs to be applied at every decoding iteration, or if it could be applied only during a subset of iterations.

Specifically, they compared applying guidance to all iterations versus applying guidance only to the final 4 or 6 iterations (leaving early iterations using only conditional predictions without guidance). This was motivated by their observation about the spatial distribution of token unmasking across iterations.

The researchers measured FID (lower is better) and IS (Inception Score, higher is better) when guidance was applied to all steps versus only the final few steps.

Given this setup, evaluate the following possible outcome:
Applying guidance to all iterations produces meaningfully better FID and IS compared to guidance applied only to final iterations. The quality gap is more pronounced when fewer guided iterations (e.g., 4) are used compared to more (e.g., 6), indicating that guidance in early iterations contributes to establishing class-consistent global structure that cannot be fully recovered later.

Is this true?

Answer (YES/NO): NO